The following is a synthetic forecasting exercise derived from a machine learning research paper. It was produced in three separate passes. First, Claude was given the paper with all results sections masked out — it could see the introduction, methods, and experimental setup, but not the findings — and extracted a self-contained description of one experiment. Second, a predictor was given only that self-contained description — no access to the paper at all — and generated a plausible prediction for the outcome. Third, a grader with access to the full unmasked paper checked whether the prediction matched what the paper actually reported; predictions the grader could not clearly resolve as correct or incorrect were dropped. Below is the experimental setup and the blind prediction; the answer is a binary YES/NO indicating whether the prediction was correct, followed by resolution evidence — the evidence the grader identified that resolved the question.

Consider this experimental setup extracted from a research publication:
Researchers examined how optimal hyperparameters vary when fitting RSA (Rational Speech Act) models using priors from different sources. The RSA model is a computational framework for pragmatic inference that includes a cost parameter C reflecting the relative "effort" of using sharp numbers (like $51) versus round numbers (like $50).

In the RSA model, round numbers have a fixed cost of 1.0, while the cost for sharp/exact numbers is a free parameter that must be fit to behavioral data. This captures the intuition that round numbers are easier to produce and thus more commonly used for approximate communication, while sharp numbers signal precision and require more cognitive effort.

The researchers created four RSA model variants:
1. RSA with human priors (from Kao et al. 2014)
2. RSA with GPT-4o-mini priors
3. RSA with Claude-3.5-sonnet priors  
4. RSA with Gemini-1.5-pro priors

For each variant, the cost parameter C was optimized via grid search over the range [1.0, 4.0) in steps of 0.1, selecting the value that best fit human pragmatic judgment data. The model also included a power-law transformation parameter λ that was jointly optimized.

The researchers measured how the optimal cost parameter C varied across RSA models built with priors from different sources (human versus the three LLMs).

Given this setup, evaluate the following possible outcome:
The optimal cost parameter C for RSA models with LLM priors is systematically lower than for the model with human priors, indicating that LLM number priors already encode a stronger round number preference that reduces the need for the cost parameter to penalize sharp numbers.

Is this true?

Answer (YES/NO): NO